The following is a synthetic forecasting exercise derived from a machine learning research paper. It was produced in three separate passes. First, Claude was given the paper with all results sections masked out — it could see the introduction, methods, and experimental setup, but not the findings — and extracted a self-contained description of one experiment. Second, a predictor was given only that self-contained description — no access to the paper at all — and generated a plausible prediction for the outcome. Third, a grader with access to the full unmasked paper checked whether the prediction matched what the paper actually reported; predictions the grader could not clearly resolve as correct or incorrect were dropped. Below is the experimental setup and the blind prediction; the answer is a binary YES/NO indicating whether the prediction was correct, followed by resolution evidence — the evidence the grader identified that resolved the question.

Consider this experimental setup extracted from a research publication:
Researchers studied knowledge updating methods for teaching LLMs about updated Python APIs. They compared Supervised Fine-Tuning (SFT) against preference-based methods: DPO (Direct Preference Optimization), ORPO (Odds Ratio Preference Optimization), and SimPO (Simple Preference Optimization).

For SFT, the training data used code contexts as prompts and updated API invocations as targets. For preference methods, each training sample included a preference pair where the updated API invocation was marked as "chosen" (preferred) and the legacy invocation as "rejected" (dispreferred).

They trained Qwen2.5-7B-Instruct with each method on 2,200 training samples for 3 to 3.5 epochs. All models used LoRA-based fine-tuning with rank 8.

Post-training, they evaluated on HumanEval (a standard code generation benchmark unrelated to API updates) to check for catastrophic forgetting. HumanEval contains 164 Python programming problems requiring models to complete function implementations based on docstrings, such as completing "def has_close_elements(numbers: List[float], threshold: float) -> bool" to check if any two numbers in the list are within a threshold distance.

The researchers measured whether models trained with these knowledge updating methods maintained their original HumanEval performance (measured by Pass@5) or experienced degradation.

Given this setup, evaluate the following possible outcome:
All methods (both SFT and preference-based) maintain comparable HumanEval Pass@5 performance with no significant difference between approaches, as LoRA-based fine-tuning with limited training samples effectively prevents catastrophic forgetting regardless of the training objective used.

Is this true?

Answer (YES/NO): NO